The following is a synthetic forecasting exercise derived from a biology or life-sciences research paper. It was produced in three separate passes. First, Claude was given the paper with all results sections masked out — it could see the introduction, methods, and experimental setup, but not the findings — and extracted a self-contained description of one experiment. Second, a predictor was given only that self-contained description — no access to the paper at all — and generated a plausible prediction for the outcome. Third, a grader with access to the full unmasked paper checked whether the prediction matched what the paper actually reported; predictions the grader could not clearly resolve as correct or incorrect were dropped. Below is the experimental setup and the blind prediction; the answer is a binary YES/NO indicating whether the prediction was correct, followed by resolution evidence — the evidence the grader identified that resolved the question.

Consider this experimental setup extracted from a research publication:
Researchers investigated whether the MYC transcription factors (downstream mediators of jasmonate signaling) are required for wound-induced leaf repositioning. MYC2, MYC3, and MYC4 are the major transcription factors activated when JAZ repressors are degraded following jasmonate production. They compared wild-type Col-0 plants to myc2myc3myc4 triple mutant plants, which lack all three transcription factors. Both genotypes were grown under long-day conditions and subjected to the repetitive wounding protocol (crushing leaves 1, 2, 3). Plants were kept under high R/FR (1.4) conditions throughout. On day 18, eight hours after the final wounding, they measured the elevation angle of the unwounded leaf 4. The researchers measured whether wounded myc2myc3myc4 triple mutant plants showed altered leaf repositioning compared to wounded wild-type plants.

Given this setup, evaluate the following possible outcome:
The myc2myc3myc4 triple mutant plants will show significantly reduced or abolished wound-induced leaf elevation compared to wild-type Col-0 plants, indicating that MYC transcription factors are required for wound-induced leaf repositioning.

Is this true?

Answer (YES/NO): NO